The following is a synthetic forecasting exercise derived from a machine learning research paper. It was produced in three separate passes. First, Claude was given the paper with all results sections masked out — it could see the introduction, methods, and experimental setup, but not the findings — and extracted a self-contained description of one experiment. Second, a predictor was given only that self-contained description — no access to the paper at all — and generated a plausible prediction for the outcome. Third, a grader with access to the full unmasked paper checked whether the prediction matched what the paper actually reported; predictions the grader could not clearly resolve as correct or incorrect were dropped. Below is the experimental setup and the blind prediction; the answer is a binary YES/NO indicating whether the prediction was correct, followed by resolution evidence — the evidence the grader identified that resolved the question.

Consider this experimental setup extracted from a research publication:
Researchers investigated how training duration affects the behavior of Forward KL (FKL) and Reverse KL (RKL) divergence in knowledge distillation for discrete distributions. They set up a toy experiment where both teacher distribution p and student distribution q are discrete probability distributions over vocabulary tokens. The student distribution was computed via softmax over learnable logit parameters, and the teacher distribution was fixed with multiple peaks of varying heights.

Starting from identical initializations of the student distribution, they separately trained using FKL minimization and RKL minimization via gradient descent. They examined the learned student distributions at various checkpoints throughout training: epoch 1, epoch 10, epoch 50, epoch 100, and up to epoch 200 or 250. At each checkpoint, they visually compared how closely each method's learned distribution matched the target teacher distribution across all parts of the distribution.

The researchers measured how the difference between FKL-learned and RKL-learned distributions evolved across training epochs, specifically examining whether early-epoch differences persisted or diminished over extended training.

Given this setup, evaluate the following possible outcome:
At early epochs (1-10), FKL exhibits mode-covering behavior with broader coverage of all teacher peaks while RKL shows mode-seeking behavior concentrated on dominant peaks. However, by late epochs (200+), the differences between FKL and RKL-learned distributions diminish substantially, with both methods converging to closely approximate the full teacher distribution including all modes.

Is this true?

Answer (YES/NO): NO